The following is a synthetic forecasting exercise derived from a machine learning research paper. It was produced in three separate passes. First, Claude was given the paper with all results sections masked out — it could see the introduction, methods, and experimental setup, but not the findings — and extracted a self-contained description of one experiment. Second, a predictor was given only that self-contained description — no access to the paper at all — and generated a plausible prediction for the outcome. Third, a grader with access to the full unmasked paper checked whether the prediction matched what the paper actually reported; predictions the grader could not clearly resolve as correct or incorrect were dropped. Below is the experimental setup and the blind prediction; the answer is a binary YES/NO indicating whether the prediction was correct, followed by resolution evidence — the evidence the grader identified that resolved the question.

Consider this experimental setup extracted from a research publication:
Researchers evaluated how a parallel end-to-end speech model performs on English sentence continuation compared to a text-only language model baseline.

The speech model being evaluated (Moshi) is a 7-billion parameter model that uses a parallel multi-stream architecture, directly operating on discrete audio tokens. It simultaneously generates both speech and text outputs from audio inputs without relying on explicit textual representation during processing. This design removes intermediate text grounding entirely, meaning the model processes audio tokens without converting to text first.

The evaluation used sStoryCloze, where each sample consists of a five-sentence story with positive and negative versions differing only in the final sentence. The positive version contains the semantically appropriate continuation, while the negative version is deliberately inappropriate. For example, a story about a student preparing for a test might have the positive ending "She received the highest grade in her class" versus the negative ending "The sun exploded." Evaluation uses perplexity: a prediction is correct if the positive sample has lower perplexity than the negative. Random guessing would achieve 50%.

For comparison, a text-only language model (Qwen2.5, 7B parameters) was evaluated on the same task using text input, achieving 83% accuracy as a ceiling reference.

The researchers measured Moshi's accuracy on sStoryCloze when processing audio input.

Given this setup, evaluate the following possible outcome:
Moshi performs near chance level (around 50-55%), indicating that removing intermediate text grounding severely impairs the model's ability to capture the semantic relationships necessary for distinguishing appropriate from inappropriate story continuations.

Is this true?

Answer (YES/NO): NO